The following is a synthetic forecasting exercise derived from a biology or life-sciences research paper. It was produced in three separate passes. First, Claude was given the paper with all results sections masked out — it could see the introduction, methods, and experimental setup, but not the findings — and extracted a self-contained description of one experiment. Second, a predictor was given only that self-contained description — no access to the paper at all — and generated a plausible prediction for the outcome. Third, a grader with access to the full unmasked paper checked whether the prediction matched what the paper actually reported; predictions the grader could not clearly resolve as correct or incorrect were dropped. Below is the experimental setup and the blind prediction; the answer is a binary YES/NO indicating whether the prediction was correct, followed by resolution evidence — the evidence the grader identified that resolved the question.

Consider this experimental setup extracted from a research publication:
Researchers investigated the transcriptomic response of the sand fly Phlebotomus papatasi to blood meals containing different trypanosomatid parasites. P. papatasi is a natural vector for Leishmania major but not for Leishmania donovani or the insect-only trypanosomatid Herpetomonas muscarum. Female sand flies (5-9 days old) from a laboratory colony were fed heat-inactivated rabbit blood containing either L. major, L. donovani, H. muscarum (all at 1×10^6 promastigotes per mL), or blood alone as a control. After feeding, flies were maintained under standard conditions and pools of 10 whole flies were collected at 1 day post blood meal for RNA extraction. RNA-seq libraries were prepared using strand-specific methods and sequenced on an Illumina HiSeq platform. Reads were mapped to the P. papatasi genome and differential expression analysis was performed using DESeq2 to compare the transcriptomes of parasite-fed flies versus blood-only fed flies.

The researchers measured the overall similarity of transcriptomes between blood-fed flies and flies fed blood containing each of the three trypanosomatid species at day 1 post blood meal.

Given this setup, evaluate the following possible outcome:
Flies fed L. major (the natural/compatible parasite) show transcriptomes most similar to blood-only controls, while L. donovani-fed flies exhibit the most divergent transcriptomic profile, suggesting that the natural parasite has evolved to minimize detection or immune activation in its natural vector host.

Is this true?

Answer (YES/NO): NO